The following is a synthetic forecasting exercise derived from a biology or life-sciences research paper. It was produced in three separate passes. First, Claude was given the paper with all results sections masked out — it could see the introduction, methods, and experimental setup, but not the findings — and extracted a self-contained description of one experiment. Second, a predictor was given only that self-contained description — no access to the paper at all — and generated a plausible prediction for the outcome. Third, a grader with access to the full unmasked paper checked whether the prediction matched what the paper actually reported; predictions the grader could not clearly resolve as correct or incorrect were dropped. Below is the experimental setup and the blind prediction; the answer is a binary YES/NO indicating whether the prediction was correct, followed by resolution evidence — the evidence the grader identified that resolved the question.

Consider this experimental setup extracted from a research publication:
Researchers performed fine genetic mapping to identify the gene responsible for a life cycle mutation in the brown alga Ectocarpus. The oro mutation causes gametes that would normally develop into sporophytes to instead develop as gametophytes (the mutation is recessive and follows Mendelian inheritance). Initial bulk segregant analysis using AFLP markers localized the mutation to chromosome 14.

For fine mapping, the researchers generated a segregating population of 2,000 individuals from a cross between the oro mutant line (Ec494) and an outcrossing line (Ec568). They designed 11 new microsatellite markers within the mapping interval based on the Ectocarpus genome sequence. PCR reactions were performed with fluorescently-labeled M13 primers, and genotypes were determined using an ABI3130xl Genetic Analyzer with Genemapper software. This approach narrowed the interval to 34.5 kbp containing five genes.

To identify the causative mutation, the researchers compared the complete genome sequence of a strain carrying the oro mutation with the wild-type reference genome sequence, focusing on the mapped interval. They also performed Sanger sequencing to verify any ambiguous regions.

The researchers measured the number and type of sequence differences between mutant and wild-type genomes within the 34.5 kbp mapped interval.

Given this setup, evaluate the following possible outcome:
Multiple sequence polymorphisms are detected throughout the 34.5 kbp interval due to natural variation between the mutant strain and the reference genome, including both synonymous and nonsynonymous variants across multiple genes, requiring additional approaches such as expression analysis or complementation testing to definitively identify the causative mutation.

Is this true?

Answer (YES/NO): NO